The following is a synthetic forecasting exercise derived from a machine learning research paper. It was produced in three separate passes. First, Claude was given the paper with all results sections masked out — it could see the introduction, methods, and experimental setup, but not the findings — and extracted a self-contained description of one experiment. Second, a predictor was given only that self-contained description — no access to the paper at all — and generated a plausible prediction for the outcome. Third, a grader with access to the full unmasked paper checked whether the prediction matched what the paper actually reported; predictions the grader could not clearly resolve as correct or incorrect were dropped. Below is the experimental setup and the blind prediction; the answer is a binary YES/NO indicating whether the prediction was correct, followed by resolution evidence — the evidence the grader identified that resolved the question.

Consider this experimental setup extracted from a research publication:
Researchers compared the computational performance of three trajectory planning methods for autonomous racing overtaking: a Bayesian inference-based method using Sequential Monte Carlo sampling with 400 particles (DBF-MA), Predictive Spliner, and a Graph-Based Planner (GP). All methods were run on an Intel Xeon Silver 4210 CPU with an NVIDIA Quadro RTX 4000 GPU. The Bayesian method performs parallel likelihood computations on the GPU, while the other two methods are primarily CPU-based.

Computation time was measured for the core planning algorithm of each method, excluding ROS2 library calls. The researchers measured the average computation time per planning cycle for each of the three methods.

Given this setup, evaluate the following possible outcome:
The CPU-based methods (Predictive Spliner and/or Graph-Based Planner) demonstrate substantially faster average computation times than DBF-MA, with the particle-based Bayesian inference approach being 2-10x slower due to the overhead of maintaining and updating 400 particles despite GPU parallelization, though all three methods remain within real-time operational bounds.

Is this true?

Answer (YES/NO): NO